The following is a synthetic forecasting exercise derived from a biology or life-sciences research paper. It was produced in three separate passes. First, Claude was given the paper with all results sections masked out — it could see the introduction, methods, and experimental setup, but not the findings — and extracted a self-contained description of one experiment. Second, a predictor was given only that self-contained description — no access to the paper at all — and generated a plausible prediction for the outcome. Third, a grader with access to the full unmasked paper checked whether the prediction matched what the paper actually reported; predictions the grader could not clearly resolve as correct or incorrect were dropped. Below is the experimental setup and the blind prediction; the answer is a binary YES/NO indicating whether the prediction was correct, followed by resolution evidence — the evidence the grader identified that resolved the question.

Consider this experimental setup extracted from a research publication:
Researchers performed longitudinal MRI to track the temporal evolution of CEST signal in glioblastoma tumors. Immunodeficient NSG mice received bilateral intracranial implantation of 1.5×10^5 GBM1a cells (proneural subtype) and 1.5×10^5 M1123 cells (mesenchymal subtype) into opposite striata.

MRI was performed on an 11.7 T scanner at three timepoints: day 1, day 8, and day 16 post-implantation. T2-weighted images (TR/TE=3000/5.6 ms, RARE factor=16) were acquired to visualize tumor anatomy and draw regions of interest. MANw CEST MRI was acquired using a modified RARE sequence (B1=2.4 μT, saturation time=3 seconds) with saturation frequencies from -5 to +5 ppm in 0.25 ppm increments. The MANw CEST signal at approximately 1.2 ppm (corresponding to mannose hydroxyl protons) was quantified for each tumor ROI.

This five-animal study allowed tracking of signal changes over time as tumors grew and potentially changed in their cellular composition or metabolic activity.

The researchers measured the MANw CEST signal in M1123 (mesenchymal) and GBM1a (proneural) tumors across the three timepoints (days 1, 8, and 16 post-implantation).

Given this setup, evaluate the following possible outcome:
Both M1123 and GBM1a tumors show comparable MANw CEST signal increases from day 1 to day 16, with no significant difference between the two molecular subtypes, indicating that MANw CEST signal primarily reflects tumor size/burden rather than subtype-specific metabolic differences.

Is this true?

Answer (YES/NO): NO